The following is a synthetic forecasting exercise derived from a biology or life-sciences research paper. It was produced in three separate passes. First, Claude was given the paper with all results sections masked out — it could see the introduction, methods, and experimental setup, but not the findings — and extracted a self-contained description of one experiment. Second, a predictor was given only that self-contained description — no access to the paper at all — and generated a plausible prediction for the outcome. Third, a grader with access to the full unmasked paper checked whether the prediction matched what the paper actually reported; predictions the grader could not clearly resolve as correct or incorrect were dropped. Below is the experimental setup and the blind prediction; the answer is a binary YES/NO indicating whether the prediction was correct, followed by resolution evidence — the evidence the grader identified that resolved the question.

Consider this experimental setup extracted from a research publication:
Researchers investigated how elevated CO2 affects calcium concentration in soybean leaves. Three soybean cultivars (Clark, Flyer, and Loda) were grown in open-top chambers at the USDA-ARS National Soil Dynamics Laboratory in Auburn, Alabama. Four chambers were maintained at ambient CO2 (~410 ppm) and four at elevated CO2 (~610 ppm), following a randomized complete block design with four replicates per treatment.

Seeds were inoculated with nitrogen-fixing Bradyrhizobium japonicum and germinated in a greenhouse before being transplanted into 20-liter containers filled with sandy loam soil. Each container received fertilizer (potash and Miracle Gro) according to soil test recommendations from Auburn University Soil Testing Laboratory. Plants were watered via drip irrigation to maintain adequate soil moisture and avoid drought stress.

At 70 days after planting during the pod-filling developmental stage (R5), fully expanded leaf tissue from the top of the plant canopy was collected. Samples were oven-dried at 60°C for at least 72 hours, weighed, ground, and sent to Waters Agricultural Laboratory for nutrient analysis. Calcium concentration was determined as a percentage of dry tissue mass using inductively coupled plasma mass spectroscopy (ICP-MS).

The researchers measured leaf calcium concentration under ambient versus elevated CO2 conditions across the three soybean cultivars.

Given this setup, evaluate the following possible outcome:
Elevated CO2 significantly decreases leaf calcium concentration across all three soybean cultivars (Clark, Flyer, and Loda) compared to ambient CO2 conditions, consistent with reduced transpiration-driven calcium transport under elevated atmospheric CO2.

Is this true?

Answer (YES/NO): NO